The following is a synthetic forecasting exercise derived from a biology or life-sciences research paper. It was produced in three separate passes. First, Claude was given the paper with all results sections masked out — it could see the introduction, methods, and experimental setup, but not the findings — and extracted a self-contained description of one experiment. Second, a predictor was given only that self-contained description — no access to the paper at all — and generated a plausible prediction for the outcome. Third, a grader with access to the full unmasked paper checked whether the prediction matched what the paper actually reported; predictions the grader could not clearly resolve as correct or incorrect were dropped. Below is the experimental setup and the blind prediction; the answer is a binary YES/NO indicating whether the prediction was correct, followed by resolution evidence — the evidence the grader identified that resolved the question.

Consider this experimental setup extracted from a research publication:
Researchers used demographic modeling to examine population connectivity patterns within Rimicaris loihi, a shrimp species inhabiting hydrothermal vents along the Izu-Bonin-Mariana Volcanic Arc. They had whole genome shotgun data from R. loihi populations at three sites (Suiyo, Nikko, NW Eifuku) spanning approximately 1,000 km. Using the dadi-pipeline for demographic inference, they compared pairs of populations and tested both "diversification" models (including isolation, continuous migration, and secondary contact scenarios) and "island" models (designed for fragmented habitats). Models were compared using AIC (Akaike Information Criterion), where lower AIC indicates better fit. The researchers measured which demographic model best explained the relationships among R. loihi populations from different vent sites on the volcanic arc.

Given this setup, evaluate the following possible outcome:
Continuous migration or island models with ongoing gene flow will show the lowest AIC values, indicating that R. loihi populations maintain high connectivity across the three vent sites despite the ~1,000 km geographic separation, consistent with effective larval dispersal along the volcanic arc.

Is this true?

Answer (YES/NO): NO